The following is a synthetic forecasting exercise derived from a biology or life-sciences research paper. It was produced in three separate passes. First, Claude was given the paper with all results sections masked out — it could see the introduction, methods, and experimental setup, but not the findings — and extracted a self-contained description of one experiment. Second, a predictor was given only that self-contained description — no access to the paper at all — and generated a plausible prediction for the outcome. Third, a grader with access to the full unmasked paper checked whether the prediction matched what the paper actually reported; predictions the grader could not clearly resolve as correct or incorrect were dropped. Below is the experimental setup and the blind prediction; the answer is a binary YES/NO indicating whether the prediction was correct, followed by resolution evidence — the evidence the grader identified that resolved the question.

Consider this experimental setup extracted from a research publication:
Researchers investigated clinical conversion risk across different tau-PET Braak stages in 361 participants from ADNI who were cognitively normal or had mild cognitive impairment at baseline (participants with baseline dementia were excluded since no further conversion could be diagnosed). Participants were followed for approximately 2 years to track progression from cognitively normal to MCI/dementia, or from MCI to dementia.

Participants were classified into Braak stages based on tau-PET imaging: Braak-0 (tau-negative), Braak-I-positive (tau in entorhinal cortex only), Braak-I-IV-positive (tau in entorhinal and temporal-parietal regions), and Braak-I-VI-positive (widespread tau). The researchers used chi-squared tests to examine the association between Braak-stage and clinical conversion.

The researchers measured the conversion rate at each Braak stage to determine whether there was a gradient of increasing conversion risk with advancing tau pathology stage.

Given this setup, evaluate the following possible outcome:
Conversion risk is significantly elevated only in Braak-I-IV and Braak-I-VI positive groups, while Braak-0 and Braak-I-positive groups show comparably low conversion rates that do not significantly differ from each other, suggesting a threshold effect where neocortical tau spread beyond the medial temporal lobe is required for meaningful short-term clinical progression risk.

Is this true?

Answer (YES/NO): NO